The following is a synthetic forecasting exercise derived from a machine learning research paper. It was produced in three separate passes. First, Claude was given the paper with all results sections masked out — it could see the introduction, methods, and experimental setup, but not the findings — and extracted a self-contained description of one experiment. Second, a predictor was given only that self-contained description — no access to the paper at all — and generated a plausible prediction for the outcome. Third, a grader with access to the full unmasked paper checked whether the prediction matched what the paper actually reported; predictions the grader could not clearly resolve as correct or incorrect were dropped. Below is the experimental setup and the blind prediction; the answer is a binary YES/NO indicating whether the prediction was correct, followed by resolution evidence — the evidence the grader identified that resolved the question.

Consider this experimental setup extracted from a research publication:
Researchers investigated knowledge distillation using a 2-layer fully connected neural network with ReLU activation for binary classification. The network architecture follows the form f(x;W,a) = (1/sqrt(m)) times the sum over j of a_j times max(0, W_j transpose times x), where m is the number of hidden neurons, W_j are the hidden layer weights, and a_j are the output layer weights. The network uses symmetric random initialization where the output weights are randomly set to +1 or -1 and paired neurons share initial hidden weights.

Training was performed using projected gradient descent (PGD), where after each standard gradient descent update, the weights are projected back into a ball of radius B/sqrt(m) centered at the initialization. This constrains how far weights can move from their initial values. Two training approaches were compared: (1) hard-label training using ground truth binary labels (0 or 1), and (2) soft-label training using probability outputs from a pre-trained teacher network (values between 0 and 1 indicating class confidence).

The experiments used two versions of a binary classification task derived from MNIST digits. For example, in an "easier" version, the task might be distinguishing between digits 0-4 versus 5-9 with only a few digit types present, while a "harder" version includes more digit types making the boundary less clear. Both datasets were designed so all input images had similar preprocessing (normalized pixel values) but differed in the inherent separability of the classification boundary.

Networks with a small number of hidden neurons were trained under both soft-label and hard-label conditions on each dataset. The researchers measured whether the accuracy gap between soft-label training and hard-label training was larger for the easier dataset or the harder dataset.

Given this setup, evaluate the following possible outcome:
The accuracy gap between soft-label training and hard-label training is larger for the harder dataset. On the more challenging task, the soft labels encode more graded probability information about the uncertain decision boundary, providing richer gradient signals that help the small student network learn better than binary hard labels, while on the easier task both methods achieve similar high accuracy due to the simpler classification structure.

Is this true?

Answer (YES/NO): YES